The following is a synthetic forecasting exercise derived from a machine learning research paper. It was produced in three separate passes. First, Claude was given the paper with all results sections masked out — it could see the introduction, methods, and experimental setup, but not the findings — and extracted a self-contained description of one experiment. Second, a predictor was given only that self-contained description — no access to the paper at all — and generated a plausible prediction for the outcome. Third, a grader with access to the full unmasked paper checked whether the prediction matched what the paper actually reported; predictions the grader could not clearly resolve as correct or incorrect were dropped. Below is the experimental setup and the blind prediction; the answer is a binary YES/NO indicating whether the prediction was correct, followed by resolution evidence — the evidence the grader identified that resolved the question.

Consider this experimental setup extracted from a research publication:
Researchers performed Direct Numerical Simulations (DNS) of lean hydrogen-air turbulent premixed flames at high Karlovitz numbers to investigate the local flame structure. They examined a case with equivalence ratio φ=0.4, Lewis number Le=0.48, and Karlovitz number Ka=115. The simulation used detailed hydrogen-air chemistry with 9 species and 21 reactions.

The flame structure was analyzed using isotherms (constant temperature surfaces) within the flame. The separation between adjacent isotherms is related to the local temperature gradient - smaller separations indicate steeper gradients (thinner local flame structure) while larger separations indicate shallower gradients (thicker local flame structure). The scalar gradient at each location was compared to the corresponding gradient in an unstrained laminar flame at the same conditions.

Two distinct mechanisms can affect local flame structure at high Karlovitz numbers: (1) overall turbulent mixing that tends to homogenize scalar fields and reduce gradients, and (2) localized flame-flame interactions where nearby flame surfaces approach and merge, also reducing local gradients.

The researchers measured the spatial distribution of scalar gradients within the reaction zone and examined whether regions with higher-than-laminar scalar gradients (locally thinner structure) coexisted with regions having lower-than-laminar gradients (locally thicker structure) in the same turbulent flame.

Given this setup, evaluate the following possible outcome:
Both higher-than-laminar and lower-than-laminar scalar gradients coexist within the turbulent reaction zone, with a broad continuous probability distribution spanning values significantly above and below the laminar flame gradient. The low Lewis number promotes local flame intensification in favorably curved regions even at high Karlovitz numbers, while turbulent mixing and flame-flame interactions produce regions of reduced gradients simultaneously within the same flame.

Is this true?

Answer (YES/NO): YES